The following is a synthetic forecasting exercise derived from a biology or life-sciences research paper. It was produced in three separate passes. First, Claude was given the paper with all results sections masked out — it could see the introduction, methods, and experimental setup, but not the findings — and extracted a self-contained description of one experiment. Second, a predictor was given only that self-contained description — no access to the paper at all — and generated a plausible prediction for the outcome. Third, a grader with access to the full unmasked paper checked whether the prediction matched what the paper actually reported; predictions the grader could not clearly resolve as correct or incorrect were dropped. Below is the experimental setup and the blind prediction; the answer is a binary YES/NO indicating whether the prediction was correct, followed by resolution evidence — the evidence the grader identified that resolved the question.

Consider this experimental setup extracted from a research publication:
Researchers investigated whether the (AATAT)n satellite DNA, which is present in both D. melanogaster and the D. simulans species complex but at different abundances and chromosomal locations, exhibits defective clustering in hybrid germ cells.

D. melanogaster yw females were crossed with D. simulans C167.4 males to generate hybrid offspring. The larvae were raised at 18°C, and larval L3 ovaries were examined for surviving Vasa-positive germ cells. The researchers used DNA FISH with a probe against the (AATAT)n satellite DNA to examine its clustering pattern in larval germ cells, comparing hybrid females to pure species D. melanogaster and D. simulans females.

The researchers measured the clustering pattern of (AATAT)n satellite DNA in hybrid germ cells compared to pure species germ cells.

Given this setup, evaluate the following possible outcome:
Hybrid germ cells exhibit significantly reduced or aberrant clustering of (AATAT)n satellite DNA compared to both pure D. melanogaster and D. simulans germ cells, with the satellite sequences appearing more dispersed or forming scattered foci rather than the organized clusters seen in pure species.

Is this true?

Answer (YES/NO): YES